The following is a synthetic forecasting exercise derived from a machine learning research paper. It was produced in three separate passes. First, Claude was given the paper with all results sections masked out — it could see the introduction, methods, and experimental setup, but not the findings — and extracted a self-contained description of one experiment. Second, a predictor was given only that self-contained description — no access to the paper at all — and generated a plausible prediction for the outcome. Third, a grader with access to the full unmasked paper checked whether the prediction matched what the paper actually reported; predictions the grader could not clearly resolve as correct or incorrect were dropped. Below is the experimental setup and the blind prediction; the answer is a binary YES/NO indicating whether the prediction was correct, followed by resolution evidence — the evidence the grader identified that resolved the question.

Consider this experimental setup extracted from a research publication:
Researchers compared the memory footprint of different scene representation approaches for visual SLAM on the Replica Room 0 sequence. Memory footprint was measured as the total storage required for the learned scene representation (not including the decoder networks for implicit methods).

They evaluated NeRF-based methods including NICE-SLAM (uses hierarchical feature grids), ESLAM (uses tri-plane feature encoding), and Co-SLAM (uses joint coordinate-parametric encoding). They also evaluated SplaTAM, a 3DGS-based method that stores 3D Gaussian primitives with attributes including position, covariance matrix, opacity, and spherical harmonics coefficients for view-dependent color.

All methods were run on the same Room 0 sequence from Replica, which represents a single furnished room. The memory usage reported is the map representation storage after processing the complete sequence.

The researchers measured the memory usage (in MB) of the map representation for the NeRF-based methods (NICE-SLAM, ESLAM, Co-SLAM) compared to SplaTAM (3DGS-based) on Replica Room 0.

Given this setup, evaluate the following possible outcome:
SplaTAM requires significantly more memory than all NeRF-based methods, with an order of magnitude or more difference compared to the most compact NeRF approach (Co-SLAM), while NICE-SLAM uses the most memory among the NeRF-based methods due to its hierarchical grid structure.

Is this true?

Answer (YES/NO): NO